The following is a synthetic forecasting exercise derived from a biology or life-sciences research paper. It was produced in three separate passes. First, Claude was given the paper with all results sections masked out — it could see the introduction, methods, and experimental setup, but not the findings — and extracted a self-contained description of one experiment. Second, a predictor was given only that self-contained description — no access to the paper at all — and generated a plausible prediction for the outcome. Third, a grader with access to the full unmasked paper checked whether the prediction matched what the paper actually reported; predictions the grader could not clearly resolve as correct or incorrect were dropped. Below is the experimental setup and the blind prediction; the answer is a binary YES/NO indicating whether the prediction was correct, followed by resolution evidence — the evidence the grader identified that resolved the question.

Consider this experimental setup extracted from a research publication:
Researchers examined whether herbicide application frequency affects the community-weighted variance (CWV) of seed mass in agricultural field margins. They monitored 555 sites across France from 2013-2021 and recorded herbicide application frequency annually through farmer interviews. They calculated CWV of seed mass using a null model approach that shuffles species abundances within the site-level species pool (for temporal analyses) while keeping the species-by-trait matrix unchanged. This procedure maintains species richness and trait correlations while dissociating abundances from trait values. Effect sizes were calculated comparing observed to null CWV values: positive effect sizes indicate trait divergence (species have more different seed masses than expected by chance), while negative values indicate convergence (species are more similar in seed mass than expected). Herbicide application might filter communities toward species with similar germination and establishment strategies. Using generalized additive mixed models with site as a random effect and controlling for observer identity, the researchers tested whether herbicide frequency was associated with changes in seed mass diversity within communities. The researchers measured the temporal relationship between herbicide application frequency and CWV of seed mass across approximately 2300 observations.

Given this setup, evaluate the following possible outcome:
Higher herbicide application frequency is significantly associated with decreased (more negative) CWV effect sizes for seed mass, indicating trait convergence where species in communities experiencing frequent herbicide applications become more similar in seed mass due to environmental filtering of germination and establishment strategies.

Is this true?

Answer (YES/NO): NO